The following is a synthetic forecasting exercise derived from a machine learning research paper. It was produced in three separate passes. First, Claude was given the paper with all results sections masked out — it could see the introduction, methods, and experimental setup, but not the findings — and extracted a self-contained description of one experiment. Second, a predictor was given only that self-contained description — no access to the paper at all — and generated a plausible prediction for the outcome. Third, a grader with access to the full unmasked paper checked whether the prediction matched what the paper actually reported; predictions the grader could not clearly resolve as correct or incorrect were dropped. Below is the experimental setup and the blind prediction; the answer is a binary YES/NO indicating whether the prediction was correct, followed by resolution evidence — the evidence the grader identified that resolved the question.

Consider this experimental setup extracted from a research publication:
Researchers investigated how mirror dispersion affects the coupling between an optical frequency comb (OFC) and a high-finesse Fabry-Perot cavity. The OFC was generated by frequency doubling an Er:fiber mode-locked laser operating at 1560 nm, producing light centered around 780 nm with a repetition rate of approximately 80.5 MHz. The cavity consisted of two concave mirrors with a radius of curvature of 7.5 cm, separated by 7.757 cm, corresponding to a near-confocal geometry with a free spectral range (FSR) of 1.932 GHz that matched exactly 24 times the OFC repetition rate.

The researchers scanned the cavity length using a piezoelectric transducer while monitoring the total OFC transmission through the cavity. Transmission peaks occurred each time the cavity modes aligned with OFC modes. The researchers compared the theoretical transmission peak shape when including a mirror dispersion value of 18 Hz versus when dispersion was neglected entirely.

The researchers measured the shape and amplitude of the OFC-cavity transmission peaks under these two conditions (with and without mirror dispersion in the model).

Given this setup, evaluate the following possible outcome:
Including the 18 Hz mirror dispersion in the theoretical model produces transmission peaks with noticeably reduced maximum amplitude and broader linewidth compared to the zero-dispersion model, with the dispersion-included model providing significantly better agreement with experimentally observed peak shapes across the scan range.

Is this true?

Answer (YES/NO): YES